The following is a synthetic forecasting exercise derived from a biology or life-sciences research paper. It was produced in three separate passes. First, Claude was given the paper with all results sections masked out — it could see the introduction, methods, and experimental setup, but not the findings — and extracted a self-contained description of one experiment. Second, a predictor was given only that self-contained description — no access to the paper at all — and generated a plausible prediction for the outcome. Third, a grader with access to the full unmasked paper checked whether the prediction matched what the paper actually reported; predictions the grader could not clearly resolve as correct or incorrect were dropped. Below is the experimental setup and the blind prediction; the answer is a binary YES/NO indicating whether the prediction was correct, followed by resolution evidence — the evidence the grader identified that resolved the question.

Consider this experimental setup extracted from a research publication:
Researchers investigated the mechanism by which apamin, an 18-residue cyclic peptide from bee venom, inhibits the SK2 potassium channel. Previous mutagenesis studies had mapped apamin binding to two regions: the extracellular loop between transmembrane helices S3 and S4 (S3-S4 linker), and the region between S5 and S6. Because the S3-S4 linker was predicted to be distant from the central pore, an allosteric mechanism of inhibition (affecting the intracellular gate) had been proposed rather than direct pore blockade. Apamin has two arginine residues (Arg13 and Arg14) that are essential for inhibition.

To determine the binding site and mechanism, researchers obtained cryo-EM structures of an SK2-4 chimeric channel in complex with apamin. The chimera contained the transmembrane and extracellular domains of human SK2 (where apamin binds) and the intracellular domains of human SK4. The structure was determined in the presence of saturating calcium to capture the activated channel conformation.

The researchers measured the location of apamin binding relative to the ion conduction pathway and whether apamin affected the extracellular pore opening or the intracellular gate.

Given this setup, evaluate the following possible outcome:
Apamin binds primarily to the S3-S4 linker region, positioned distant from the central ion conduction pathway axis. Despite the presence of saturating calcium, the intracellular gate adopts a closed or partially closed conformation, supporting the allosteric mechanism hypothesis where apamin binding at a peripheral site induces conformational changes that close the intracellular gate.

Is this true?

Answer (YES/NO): NO